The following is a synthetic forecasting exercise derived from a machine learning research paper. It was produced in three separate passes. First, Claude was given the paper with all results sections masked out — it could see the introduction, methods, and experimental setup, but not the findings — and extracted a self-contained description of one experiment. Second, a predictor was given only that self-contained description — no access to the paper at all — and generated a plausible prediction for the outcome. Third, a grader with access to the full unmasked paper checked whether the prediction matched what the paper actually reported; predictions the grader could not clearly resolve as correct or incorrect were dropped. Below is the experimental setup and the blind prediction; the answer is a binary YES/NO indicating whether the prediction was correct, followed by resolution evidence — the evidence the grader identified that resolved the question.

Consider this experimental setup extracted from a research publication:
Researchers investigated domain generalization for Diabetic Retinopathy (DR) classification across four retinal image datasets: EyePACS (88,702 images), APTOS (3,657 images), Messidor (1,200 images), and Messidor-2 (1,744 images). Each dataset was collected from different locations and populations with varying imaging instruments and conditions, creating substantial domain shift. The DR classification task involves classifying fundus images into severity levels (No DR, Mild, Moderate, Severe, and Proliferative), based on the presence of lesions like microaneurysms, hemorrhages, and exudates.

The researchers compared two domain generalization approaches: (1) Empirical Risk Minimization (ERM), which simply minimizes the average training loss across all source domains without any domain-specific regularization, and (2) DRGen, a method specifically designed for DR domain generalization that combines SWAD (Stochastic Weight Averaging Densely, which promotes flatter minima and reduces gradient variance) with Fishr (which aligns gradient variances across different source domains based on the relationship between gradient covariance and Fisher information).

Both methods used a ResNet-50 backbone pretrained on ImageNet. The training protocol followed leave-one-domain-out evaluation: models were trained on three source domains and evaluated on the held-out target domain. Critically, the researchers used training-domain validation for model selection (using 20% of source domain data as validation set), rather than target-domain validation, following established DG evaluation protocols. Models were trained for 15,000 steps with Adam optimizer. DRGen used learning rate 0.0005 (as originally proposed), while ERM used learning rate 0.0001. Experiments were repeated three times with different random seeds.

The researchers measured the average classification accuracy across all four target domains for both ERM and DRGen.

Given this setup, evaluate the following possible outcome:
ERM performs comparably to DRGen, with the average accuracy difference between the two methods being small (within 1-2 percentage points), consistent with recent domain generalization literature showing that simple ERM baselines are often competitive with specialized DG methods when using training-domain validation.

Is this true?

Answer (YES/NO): NO